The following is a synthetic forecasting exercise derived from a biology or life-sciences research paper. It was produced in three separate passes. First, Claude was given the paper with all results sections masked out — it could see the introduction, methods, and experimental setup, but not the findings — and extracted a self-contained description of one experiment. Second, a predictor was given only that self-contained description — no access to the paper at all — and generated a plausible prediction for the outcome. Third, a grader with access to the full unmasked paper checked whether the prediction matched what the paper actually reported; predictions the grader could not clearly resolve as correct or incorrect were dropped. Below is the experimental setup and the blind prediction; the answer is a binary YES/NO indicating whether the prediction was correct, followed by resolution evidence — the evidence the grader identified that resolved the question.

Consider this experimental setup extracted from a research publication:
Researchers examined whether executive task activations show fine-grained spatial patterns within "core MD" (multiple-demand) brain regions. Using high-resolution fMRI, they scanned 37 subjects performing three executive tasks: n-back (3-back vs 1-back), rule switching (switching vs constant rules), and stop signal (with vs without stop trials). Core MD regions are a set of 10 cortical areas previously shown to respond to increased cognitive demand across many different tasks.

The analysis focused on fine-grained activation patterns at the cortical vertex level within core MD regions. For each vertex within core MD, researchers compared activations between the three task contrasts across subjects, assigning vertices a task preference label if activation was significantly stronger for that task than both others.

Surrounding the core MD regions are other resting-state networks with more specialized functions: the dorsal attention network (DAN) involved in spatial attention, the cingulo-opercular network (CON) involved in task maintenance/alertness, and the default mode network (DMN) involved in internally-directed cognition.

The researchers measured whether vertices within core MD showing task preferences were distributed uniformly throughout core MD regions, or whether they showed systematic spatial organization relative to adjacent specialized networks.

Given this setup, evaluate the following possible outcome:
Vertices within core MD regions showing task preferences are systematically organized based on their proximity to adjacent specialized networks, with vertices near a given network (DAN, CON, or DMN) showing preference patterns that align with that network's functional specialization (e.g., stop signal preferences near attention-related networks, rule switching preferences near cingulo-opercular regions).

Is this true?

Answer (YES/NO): NO